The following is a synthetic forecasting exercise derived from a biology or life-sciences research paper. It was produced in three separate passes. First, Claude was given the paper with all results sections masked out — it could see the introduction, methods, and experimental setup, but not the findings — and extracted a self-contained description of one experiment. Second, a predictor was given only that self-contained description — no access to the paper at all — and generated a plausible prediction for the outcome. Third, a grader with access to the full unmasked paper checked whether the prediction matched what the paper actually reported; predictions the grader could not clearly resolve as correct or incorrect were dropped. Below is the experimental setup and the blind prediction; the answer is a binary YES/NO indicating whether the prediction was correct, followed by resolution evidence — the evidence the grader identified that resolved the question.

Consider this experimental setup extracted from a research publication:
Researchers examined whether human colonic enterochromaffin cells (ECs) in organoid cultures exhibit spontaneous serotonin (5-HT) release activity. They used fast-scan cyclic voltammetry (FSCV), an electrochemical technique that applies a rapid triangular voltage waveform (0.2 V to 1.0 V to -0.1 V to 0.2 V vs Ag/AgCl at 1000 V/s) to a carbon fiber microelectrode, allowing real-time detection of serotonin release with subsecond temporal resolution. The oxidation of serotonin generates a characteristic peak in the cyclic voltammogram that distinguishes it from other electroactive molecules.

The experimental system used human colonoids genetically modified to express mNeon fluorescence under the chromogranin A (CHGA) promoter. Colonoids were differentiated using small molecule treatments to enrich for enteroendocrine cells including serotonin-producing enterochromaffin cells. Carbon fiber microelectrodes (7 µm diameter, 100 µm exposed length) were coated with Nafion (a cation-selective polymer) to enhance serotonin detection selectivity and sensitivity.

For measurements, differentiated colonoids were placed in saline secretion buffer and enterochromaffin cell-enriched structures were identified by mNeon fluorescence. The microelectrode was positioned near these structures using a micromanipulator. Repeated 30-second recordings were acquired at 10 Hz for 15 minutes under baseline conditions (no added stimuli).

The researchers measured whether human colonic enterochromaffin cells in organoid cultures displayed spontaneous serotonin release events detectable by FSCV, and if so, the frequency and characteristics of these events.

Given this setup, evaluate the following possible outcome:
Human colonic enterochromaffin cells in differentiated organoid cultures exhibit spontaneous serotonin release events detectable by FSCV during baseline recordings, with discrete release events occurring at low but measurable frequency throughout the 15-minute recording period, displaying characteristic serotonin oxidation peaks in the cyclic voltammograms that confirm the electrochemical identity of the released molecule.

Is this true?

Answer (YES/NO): YES